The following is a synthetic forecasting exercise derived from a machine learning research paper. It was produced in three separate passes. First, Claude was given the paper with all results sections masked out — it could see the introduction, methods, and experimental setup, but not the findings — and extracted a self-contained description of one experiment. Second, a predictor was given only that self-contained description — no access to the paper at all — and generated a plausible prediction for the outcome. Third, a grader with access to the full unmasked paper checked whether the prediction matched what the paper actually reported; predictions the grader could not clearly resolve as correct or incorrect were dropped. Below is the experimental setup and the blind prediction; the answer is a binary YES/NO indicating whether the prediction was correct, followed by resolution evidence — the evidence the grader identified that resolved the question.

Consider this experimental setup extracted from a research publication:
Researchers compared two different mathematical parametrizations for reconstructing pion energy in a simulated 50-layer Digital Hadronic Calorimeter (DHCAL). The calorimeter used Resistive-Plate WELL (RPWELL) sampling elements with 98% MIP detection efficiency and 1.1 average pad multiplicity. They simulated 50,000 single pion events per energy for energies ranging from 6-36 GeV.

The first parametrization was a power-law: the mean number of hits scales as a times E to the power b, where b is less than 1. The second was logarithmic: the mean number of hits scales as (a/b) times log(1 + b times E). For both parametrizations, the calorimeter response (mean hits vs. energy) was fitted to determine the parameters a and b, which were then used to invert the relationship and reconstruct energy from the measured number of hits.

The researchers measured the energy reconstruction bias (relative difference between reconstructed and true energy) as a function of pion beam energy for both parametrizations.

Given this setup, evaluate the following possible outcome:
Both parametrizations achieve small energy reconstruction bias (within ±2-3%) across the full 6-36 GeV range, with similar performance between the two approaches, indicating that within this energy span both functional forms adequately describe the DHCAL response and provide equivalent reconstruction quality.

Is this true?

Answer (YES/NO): NO